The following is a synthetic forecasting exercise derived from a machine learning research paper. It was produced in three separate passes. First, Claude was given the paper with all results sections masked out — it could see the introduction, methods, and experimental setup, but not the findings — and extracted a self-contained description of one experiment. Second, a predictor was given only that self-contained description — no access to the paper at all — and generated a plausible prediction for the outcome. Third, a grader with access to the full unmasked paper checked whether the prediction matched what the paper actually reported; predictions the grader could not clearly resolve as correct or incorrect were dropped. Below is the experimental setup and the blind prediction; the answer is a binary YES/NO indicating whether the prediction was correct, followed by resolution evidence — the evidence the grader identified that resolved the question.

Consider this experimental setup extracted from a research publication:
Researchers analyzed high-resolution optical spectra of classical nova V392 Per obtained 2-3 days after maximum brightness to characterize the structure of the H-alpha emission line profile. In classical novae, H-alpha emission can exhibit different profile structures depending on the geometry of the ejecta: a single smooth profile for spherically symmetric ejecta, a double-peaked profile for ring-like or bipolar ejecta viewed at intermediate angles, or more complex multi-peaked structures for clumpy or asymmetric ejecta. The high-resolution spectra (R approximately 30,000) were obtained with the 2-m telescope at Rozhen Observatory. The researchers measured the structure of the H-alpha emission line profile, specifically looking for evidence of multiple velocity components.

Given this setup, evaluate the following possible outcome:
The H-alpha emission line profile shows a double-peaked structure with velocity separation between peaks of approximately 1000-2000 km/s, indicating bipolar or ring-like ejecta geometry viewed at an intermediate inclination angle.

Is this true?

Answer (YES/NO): NO